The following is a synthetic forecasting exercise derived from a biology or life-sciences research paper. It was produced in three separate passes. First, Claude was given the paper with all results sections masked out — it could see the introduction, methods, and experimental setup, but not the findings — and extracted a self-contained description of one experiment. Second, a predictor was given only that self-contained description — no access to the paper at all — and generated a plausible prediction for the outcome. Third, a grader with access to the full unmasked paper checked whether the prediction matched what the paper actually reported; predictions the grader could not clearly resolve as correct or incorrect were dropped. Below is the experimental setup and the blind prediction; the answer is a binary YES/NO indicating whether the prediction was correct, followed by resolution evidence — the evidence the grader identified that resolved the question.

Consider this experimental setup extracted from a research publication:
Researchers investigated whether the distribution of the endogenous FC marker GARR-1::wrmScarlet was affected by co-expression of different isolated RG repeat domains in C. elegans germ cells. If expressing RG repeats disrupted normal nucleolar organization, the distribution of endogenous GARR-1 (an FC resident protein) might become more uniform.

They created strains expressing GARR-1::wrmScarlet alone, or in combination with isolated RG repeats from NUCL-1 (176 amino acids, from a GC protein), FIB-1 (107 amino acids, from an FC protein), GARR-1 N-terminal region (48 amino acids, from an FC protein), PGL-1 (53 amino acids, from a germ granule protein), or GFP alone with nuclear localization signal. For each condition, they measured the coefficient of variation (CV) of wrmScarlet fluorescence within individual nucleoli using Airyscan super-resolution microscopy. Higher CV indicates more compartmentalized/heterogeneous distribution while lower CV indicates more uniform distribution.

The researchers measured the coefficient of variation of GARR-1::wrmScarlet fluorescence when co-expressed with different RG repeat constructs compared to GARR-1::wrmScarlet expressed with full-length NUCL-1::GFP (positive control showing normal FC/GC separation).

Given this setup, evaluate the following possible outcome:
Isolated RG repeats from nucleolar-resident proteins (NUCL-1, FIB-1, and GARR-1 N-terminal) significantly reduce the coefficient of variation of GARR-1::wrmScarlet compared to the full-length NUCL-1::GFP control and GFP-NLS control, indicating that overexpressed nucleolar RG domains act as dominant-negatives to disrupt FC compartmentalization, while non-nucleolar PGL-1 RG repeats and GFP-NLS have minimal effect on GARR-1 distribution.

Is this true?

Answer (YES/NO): NO